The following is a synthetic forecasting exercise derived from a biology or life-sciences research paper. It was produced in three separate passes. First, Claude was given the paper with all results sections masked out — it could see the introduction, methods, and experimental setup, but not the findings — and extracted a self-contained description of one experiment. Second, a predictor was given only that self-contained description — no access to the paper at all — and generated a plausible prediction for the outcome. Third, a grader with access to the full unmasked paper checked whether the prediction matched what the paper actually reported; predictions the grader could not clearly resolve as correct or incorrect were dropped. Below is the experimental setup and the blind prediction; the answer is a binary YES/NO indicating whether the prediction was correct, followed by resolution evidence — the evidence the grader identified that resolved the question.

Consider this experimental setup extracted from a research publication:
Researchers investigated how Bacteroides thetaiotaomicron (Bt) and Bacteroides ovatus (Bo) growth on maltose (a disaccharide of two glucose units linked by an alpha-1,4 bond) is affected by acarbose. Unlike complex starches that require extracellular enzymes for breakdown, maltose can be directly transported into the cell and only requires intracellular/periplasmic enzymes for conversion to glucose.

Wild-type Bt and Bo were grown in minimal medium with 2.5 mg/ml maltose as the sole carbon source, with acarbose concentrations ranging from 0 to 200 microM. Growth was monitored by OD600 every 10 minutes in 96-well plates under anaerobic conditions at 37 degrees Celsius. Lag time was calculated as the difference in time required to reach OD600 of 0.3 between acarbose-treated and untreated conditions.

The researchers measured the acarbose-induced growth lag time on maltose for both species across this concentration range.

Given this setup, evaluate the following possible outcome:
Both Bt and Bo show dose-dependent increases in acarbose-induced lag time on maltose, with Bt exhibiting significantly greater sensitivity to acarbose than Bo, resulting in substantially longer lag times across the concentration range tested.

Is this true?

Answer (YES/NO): YES